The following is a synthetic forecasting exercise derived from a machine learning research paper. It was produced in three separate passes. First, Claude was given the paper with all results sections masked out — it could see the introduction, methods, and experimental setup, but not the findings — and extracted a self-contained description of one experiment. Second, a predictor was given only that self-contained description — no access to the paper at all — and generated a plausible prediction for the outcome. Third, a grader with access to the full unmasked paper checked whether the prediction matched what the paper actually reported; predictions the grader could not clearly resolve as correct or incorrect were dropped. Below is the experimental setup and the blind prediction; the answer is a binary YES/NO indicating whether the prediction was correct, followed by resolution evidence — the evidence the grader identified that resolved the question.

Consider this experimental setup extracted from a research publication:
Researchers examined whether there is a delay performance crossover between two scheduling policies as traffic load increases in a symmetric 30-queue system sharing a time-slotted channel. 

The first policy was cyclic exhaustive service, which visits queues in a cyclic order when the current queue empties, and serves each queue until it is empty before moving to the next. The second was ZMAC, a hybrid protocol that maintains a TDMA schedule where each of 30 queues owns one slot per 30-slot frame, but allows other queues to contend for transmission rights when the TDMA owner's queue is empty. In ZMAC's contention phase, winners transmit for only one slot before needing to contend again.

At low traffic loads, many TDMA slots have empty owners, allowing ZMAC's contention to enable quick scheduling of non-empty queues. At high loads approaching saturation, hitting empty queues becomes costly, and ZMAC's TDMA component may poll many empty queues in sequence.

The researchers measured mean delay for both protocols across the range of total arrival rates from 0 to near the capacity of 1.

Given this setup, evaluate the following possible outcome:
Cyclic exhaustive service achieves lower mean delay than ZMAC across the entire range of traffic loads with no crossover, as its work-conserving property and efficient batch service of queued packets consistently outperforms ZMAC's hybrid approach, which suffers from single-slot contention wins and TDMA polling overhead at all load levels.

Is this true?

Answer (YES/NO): NO